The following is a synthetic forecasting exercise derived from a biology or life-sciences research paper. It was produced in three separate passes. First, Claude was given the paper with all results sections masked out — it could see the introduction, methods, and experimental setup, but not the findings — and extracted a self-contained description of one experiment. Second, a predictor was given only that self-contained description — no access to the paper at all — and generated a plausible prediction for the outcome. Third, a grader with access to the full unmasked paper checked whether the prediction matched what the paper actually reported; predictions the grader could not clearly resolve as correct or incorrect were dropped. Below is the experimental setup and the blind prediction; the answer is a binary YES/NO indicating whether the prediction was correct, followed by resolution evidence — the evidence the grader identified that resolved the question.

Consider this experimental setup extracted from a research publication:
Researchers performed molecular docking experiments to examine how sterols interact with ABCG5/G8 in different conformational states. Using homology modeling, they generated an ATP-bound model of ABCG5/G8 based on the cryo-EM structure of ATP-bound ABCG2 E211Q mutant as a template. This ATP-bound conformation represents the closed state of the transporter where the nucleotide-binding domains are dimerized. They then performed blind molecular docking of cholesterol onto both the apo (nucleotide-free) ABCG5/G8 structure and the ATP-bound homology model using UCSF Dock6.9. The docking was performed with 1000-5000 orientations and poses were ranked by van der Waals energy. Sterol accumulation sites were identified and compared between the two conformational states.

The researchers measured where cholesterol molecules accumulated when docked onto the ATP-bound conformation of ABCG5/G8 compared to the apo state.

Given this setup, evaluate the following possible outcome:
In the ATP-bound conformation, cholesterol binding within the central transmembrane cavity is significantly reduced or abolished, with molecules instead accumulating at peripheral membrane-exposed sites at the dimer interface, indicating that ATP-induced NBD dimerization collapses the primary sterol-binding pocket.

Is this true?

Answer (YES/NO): NO